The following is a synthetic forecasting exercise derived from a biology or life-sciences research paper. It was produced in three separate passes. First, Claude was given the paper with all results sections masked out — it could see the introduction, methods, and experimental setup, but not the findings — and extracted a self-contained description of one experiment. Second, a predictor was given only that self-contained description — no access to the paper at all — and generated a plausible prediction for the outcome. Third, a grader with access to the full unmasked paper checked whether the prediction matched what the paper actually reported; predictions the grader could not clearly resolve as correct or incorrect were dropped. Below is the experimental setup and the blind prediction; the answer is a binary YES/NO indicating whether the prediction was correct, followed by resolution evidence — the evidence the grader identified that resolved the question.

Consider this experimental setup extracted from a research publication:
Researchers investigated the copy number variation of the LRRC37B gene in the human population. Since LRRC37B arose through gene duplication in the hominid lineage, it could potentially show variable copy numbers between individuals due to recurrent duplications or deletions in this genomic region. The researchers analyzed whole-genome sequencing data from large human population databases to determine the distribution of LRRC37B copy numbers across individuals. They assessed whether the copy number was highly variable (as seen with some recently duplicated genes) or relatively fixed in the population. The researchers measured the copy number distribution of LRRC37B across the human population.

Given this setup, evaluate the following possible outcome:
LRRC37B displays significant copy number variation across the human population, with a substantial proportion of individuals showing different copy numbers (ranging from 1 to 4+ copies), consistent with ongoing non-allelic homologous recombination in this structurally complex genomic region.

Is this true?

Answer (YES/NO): NO